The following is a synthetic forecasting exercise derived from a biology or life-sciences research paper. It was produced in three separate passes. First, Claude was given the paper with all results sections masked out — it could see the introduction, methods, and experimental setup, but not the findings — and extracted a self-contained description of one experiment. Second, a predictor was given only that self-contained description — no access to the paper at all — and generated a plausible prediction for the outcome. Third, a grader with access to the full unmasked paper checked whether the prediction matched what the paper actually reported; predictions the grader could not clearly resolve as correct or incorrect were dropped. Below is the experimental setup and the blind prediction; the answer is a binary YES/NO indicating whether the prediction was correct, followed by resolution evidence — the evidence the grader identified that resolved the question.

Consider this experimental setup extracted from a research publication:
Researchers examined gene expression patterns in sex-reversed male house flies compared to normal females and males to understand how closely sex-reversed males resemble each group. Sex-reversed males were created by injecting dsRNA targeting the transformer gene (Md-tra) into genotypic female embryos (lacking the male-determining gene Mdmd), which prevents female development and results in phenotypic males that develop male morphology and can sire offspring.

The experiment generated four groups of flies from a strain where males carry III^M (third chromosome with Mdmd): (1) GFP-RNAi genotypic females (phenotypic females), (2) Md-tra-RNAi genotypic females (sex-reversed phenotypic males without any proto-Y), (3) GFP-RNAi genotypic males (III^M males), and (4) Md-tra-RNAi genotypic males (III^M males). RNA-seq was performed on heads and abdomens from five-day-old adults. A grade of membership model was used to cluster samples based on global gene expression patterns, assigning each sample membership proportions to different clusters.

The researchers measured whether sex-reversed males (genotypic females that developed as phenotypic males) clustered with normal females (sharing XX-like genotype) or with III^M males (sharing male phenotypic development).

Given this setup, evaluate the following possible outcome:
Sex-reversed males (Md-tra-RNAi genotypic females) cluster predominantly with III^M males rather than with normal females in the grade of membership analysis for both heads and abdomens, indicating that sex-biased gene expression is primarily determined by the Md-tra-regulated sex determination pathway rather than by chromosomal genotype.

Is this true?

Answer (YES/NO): NO